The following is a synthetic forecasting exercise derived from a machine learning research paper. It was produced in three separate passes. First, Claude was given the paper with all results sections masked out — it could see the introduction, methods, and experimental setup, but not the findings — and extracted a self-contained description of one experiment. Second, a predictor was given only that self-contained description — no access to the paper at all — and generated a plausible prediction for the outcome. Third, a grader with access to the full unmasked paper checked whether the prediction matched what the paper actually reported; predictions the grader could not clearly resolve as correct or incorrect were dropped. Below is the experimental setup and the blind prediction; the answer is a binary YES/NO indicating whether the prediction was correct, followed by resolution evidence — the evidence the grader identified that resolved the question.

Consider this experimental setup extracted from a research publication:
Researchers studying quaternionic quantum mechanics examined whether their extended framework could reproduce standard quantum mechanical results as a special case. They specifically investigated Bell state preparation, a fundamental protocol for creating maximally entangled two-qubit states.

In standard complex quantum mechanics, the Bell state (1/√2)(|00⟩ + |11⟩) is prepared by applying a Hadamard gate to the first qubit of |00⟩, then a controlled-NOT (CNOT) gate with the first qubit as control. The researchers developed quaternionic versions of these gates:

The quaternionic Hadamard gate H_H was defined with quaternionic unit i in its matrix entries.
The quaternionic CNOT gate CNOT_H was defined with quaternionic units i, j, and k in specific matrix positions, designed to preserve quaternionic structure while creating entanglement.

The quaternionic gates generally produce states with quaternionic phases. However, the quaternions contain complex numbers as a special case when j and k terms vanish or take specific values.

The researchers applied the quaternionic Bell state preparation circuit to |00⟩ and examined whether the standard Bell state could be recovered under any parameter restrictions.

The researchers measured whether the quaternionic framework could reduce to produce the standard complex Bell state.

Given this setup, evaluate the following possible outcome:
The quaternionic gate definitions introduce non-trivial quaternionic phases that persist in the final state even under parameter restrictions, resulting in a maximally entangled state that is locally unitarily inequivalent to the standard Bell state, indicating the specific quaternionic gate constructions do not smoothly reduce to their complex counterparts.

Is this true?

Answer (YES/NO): NO